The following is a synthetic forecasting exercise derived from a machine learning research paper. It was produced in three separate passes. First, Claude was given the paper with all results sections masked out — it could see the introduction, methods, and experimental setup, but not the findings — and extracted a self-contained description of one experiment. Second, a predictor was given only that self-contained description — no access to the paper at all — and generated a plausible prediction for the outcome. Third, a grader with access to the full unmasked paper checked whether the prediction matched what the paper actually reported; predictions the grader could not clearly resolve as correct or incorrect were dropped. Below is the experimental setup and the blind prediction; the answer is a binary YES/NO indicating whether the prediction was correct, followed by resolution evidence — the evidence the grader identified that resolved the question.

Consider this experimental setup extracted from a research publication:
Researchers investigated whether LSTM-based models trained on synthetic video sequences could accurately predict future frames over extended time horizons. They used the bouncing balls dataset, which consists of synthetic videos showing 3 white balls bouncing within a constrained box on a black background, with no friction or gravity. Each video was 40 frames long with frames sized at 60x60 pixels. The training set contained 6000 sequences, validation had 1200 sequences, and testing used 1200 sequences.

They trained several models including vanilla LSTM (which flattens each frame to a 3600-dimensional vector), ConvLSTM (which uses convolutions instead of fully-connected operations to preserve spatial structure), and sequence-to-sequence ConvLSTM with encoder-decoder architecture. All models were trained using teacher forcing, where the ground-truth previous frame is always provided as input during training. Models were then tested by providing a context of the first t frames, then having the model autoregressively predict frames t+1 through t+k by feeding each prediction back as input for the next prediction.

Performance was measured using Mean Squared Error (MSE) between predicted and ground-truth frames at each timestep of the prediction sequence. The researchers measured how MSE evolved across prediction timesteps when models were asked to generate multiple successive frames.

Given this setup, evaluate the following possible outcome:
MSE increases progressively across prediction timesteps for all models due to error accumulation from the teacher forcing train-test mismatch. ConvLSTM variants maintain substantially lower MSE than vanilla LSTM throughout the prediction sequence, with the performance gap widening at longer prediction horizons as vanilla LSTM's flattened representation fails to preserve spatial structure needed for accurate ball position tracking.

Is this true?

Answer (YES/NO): NO